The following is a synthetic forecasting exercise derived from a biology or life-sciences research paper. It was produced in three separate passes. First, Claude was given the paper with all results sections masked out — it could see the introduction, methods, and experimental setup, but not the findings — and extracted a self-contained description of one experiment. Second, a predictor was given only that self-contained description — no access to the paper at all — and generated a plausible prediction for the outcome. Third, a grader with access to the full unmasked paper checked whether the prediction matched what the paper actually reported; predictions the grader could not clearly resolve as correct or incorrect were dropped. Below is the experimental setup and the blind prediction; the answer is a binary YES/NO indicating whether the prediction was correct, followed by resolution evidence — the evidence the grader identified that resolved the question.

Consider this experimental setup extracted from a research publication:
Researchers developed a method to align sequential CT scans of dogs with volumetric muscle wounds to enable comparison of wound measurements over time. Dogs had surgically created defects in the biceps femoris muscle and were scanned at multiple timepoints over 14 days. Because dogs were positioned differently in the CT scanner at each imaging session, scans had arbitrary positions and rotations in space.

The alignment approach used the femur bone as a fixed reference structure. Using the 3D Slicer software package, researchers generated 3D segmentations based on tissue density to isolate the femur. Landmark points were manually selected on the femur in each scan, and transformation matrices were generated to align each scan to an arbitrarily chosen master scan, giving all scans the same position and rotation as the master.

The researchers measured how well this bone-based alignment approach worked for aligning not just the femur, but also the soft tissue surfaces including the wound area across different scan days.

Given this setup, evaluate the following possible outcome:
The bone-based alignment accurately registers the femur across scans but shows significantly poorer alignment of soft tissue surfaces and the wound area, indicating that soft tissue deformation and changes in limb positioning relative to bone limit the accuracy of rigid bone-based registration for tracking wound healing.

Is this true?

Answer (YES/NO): NO